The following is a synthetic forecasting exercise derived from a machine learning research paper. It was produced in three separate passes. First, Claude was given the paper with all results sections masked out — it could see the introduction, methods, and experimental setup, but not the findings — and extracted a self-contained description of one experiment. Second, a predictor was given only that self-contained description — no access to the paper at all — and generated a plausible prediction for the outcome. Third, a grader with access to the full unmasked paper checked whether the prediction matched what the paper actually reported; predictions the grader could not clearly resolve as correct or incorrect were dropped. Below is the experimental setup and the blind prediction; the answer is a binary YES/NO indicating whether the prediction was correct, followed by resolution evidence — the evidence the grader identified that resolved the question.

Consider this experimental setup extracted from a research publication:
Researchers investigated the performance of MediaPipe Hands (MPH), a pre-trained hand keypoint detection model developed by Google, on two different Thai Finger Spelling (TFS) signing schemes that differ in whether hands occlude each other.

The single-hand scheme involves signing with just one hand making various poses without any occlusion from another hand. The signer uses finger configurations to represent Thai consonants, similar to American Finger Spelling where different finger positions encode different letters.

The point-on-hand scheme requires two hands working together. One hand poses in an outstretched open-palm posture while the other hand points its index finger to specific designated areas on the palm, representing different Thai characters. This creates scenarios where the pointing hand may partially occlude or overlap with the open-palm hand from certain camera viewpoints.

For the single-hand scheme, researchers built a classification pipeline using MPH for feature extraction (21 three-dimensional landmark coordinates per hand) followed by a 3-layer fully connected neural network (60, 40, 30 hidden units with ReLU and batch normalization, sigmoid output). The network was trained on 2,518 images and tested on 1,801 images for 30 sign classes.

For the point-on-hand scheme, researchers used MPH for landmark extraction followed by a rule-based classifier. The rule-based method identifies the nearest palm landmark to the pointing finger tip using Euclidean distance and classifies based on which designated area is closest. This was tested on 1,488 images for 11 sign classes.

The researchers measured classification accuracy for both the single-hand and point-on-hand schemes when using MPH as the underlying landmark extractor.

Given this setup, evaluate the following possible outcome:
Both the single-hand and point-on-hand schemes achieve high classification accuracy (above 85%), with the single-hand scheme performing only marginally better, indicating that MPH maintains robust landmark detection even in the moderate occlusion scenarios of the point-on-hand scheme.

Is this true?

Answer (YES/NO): NO